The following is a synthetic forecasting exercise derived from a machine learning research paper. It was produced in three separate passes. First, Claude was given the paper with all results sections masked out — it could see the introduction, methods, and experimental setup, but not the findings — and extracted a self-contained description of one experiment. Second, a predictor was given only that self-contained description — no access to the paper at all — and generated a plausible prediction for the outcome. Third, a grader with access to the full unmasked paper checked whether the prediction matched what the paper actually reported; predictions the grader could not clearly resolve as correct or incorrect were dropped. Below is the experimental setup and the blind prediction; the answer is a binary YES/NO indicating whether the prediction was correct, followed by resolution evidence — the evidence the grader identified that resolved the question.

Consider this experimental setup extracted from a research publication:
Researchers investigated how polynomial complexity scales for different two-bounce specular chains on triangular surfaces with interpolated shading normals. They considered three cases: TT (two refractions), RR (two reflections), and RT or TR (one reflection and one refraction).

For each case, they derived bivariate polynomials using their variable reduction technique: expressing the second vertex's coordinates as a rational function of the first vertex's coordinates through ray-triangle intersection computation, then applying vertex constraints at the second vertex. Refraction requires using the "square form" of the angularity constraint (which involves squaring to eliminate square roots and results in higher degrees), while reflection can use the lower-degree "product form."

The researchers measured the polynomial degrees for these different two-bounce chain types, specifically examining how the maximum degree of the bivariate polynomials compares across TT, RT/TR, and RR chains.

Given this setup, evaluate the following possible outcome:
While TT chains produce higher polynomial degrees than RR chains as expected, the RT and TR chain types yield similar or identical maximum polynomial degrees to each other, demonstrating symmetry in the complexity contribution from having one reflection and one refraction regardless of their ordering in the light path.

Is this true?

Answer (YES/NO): YES